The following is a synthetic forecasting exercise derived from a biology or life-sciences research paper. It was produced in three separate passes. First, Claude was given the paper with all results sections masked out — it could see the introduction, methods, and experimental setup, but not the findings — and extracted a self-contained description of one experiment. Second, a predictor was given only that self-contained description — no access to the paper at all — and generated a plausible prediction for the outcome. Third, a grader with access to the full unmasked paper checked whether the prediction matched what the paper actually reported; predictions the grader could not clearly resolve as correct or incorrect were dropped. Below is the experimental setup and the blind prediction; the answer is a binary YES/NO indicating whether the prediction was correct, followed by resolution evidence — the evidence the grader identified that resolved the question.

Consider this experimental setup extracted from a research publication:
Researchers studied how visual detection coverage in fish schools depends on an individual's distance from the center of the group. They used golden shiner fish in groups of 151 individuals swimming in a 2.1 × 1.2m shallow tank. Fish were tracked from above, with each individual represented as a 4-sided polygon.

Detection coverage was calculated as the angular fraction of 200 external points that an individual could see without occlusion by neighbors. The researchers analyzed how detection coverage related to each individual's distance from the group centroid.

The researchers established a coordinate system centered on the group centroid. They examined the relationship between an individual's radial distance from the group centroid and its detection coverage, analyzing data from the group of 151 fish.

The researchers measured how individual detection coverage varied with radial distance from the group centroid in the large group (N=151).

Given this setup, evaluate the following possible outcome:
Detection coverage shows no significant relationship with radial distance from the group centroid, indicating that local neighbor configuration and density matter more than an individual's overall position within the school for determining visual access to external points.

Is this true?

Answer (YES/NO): NO